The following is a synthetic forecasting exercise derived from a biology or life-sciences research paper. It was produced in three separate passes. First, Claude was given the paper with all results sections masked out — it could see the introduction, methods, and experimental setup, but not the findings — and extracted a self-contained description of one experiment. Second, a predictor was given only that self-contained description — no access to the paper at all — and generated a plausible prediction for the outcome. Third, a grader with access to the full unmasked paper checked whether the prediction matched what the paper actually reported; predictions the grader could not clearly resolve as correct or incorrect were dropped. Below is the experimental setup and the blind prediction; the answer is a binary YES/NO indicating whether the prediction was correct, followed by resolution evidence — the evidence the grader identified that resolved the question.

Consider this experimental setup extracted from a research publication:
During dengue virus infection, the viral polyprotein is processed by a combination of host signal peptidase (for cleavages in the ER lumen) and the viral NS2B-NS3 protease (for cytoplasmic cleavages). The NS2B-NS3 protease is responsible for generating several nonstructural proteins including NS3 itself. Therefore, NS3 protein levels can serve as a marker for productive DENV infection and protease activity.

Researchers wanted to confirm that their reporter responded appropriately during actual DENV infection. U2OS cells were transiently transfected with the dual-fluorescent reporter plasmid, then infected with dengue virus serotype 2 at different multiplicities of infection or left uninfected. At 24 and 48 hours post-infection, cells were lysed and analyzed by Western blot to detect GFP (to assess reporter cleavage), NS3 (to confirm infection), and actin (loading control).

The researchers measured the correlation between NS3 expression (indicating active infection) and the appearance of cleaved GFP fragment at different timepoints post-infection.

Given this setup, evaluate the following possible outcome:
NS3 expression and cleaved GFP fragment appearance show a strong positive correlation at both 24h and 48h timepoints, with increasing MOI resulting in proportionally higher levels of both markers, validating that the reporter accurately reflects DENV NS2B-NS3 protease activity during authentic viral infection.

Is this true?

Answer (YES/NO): YES